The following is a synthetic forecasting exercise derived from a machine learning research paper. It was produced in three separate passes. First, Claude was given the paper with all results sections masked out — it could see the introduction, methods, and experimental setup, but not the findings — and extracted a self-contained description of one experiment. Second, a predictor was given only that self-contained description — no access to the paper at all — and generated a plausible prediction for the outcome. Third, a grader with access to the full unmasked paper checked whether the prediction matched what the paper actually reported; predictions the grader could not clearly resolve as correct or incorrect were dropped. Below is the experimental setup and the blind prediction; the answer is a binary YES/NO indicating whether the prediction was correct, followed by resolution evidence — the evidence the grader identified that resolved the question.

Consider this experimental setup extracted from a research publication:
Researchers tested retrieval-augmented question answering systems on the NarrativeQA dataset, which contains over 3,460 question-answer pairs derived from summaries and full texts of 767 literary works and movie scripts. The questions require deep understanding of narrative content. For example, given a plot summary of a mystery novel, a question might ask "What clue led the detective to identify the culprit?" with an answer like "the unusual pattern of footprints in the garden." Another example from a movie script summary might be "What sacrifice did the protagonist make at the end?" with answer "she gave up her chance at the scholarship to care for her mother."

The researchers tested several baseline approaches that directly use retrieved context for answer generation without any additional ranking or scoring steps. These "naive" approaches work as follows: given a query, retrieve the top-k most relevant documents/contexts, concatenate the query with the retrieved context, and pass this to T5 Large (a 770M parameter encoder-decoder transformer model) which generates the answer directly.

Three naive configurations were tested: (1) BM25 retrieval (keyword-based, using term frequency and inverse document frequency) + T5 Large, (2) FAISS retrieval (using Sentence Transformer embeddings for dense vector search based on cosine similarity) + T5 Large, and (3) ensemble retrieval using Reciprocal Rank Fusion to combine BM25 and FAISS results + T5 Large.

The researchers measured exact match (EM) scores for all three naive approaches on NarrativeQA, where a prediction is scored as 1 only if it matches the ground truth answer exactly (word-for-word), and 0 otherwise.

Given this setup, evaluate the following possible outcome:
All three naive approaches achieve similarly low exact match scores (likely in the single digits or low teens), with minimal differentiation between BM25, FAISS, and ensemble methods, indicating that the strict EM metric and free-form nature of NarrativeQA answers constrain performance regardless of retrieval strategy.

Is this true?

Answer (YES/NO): NO